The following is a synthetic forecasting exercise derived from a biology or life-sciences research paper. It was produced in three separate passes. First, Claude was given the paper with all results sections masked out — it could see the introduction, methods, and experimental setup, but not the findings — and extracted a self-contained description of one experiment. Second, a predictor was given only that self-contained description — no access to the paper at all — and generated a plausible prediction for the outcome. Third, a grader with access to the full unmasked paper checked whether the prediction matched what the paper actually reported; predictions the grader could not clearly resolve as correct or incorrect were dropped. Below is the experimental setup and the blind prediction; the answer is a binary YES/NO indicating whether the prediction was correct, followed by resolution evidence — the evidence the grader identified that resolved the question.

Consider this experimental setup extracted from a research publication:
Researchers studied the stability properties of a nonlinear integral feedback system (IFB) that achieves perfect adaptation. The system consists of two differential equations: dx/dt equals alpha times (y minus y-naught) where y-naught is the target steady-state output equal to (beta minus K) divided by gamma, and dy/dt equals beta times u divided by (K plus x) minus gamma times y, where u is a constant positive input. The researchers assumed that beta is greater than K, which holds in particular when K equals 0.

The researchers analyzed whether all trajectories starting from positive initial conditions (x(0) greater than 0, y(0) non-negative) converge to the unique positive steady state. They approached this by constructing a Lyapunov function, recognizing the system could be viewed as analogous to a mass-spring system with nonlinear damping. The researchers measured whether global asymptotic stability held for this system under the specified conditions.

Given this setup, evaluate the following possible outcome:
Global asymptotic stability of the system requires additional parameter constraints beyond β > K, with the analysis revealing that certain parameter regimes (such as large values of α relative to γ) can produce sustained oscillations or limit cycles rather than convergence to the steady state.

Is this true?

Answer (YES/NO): NO